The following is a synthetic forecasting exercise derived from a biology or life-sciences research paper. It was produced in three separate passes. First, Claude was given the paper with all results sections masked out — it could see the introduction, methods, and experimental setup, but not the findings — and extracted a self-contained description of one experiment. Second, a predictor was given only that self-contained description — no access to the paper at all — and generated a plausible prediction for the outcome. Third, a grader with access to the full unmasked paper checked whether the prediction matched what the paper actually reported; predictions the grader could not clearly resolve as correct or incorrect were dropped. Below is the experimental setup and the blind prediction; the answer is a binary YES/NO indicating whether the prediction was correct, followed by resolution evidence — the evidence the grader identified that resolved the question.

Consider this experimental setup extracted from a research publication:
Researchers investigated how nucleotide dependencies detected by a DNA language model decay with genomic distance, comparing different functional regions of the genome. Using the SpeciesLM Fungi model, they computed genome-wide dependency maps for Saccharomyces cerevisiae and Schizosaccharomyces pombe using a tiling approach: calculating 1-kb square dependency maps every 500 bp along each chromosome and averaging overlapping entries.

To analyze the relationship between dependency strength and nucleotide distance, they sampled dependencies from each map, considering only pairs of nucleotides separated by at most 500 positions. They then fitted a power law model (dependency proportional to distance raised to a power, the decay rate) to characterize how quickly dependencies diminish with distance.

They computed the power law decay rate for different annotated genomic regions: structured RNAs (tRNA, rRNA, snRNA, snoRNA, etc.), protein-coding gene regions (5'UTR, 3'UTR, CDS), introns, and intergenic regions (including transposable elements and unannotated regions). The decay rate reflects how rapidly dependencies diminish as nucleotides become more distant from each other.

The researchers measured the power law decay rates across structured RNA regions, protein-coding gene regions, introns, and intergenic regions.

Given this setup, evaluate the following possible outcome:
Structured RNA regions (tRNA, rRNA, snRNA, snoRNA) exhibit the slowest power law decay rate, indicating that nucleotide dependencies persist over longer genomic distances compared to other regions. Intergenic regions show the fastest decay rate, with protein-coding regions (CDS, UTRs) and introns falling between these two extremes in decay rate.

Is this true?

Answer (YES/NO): NO